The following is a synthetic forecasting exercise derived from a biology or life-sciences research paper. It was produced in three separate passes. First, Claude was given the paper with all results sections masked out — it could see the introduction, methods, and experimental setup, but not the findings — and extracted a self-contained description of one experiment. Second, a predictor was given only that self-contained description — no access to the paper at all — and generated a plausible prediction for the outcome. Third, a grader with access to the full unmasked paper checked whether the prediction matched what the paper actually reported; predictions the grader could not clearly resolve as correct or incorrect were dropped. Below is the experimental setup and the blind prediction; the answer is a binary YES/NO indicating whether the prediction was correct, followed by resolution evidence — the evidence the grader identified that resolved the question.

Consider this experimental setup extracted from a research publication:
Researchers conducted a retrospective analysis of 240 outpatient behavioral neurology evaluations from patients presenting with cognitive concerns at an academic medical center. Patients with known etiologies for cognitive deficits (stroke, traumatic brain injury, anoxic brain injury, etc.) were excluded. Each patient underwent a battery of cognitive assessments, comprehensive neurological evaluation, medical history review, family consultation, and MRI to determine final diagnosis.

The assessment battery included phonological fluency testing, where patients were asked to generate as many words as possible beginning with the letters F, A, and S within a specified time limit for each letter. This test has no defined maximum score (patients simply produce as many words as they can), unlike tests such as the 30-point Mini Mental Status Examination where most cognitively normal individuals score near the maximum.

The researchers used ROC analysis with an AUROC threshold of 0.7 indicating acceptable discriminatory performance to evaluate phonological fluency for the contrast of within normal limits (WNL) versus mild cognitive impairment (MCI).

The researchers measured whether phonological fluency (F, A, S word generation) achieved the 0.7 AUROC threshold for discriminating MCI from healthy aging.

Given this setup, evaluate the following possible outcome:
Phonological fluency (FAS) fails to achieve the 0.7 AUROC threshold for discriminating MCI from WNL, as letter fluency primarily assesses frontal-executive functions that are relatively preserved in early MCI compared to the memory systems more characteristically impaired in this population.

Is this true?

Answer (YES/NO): NO